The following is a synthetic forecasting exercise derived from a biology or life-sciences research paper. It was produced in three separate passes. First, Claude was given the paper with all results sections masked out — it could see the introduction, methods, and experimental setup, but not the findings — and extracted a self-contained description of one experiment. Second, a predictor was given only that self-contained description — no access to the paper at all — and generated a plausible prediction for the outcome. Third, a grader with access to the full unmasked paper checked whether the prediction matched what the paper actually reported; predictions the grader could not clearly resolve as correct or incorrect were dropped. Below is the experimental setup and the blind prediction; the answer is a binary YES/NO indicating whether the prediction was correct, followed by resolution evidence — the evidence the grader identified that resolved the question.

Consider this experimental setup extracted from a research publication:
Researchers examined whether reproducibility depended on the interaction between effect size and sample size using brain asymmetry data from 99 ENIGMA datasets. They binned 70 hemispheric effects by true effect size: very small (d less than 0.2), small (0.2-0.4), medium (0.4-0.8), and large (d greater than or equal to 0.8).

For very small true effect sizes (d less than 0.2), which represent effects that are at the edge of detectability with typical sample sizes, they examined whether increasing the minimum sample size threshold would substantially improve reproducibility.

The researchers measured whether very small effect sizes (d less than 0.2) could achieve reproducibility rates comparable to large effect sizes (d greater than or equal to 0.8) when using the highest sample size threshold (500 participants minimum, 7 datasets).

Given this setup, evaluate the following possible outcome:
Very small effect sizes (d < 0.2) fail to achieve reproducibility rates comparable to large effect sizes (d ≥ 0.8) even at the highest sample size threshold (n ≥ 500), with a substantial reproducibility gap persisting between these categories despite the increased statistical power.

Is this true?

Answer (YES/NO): YES